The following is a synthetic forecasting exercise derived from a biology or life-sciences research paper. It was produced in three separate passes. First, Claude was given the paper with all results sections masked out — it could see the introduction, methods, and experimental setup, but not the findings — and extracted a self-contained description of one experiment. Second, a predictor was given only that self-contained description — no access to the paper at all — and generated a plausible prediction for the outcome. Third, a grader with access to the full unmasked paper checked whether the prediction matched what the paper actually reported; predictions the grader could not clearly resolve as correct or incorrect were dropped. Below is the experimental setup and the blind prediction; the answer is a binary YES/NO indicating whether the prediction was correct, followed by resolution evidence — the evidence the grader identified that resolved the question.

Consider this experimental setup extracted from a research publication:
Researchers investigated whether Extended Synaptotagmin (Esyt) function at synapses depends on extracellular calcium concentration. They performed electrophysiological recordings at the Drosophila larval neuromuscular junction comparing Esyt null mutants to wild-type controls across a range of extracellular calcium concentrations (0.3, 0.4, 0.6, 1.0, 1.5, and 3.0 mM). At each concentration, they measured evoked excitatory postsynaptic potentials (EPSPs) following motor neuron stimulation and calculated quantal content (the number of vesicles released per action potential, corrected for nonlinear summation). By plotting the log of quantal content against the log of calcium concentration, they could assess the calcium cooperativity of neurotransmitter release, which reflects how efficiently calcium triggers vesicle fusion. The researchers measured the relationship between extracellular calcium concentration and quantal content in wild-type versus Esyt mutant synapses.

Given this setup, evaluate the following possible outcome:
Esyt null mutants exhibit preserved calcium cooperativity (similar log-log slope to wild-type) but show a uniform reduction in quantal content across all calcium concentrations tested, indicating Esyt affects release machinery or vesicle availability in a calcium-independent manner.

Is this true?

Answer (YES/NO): NO